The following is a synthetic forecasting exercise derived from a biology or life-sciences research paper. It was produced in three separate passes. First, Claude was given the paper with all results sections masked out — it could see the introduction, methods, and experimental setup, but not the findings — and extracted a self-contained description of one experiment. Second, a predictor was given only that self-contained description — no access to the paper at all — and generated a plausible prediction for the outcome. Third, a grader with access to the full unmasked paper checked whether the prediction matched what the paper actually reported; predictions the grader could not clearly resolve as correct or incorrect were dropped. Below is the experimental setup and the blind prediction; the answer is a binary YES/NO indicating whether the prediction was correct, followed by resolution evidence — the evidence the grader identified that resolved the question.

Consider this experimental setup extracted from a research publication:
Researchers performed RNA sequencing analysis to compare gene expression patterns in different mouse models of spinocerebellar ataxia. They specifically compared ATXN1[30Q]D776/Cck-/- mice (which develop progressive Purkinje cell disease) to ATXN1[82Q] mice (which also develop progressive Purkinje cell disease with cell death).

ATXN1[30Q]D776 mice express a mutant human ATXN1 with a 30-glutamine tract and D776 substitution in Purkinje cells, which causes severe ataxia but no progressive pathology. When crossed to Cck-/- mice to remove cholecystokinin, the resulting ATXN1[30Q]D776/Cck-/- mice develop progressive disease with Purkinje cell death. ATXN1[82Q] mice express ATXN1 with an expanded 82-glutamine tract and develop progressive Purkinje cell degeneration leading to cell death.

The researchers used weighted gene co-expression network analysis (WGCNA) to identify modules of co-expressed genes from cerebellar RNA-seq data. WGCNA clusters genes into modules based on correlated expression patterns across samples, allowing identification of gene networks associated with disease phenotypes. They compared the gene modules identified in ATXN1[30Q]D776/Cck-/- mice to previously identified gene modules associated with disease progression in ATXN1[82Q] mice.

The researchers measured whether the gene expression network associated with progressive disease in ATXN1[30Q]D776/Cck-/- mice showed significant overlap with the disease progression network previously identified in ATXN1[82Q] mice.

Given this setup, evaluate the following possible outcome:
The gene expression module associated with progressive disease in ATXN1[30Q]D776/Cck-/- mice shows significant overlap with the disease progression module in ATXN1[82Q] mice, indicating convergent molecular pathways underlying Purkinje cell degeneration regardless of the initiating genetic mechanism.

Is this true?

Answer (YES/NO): YES